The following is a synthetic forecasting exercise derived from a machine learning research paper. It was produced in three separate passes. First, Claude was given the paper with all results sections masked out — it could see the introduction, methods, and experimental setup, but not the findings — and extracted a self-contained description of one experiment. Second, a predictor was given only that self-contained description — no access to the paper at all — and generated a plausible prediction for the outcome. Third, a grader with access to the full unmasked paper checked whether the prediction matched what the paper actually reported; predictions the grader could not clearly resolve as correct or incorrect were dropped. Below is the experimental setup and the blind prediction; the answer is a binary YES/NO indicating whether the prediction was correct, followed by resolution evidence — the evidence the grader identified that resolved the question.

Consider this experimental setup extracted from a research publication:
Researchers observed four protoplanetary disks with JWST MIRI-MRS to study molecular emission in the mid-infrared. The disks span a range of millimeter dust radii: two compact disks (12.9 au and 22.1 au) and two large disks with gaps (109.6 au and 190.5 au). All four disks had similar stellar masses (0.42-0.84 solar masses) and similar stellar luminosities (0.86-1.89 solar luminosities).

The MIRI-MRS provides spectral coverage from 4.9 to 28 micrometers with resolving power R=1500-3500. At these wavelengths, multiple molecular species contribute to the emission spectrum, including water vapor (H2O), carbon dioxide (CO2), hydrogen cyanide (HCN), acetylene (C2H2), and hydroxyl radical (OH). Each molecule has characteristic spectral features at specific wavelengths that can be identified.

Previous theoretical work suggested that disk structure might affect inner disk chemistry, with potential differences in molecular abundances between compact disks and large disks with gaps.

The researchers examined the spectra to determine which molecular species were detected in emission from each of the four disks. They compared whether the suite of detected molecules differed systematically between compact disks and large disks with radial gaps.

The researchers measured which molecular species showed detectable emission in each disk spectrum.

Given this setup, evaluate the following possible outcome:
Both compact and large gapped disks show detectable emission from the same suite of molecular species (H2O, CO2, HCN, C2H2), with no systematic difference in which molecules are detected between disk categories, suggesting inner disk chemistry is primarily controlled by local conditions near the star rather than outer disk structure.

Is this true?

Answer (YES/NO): NO